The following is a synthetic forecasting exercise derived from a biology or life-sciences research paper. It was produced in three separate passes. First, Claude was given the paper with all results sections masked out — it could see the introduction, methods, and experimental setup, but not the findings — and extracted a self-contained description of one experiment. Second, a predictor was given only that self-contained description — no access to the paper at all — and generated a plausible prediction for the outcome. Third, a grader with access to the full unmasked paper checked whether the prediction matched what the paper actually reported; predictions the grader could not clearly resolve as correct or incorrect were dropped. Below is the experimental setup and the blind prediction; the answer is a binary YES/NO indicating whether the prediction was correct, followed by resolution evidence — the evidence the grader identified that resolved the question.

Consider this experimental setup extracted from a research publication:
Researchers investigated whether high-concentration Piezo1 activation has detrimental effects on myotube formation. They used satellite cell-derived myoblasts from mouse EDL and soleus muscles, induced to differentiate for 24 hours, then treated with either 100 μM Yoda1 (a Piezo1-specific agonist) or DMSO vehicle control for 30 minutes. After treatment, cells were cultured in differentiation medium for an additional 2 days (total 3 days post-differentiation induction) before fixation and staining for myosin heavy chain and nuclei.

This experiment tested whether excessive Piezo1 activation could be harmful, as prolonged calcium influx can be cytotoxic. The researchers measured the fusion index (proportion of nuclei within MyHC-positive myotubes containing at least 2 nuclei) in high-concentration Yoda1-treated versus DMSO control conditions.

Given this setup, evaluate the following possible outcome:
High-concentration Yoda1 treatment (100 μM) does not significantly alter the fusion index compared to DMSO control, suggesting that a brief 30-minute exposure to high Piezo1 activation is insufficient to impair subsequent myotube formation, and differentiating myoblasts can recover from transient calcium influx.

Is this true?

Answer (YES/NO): NO